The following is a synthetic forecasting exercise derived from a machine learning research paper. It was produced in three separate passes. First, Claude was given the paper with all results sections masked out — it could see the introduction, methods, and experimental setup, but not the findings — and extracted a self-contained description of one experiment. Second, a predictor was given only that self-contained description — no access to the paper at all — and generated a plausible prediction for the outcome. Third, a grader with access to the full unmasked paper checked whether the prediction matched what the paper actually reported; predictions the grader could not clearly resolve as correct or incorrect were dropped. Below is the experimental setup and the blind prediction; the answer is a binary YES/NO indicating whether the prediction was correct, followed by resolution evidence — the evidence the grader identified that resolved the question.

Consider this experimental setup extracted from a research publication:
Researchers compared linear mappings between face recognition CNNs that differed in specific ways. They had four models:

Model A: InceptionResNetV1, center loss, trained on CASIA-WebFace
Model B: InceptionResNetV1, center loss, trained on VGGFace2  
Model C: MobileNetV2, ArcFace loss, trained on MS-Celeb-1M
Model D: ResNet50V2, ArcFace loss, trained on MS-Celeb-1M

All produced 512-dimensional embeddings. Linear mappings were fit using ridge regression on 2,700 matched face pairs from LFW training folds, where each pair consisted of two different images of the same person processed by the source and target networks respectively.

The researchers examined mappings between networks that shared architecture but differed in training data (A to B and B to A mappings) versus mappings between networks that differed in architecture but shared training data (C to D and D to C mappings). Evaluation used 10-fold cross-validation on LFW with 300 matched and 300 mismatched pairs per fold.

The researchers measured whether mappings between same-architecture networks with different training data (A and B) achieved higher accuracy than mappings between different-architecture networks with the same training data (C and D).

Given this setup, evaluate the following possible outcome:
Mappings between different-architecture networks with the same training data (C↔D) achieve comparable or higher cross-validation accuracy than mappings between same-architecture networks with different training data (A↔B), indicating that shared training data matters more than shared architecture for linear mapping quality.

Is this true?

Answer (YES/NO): NO